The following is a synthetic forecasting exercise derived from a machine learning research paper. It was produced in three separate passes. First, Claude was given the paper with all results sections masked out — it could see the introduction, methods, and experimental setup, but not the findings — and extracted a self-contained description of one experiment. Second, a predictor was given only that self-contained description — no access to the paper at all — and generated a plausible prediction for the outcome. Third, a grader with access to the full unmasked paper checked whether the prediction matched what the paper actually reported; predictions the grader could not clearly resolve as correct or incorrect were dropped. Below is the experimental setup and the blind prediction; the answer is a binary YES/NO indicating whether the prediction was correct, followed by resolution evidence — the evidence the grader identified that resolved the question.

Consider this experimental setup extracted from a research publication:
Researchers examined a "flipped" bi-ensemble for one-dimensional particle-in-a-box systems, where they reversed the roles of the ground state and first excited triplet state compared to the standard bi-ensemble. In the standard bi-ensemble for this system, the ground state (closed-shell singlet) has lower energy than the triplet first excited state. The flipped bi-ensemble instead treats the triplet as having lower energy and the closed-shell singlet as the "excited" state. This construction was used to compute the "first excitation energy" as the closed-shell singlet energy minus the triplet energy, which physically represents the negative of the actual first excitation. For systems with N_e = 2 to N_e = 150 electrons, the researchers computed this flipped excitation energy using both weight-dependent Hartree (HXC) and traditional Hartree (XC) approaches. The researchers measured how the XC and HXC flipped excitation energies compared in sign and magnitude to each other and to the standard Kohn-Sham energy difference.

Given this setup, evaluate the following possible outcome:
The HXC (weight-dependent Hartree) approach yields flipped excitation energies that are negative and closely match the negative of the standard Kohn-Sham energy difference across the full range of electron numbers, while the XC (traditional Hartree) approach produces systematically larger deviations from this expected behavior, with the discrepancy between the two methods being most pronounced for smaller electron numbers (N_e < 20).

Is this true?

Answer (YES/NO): NO